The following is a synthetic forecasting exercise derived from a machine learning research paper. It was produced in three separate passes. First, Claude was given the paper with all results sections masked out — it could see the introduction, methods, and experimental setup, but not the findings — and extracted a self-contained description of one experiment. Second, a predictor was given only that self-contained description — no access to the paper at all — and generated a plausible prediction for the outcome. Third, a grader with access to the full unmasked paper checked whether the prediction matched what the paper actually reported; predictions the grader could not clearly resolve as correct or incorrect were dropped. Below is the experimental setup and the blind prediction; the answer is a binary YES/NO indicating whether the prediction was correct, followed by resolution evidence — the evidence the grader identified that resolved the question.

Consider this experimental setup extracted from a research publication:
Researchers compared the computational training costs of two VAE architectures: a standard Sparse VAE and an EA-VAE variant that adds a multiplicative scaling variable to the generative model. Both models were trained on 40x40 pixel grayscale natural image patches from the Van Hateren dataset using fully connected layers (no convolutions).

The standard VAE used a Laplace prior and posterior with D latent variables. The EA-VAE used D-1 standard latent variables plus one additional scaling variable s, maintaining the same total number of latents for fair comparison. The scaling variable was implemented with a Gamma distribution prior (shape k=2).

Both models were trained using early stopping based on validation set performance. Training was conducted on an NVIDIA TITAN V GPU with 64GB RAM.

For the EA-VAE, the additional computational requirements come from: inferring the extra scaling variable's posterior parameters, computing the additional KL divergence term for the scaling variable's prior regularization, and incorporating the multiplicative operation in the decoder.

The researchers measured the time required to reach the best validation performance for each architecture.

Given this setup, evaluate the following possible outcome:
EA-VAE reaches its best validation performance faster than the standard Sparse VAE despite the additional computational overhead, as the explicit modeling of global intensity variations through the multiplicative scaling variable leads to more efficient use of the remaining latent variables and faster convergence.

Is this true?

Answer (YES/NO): NO